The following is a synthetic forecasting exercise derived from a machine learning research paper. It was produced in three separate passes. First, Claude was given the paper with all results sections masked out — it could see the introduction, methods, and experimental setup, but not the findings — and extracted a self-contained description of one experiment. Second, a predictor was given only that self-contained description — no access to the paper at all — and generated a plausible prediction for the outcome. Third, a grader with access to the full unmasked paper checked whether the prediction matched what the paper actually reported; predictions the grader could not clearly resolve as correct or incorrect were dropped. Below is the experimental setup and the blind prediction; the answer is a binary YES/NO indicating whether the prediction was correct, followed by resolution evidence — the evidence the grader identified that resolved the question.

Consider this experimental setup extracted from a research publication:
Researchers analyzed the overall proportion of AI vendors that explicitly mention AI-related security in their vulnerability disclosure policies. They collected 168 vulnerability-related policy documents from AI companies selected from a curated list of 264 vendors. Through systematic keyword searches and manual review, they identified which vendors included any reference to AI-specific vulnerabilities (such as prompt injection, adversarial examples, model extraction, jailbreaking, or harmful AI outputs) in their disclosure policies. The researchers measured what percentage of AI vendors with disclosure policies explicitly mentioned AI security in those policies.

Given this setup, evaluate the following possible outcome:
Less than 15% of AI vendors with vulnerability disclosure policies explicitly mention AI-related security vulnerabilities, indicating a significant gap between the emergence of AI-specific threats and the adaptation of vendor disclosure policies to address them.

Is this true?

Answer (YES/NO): NO